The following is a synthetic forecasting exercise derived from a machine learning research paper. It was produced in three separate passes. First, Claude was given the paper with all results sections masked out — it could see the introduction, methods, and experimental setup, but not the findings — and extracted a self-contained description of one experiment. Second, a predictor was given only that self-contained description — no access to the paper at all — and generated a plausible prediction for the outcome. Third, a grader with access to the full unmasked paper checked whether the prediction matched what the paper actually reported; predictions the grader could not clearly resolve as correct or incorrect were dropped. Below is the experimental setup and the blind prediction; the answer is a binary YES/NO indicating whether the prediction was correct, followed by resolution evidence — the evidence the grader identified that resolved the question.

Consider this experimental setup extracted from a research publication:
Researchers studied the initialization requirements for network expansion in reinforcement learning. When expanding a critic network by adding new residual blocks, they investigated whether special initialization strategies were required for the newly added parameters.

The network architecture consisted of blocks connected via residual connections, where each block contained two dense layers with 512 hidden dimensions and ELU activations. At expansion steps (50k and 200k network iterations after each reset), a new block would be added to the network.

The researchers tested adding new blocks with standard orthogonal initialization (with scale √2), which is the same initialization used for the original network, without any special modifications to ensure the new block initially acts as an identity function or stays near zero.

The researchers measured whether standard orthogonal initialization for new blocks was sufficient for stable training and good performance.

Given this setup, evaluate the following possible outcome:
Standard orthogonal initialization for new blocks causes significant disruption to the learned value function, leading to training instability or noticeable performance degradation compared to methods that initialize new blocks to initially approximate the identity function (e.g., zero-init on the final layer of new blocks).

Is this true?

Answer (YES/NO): NO